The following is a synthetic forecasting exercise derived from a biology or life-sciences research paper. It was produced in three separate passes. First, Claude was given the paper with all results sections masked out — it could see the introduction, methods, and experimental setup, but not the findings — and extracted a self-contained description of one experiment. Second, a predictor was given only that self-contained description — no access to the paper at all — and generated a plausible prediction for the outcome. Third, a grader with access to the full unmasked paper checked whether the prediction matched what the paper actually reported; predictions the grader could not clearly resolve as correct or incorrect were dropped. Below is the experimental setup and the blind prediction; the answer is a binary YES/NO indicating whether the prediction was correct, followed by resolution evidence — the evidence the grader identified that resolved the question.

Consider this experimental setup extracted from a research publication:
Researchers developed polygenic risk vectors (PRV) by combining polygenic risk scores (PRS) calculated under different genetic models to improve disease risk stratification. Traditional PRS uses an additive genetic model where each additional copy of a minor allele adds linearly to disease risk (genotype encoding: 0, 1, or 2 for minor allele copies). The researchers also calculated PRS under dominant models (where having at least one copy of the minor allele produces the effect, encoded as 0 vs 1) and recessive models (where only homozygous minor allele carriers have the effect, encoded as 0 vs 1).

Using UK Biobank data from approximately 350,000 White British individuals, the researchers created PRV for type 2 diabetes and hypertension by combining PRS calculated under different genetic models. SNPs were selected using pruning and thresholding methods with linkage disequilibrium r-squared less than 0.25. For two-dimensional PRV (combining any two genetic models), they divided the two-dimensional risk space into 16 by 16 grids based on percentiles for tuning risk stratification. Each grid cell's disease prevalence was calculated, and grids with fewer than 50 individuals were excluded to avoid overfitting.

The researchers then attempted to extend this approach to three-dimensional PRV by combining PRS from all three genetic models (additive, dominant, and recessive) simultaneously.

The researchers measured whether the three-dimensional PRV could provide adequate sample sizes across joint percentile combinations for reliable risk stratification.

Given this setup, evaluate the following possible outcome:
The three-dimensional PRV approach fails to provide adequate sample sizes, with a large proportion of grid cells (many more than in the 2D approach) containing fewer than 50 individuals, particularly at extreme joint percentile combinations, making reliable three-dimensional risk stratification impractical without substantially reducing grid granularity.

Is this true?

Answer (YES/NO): NO